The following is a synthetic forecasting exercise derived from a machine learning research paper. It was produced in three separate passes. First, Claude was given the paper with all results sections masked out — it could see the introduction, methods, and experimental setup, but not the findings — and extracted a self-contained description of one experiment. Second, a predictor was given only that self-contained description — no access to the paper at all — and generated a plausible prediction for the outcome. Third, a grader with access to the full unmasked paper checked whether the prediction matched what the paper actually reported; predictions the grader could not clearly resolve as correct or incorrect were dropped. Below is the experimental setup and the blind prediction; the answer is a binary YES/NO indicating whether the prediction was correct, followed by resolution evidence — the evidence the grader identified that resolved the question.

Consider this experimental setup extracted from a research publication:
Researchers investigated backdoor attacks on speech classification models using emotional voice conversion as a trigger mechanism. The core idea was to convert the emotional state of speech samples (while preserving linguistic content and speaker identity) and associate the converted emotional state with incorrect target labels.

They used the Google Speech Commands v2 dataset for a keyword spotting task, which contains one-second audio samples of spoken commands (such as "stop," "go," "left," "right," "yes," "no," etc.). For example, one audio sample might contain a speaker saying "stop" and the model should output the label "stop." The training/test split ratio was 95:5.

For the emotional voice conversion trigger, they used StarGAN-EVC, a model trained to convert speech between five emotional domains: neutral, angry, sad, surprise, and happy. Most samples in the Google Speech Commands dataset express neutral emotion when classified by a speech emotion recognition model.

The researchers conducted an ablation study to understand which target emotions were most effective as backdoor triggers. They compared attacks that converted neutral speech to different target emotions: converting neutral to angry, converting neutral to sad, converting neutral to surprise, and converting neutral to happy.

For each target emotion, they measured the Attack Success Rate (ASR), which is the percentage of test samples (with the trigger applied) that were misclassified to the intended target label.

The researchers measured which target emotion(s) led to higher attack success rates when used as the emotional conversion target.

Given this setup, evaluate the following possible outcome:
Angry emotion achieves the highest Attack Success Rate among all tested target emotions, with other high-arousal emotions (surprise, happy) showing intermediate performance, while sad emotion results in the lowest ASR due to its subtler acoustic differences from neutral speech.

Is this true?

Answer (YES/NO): NO